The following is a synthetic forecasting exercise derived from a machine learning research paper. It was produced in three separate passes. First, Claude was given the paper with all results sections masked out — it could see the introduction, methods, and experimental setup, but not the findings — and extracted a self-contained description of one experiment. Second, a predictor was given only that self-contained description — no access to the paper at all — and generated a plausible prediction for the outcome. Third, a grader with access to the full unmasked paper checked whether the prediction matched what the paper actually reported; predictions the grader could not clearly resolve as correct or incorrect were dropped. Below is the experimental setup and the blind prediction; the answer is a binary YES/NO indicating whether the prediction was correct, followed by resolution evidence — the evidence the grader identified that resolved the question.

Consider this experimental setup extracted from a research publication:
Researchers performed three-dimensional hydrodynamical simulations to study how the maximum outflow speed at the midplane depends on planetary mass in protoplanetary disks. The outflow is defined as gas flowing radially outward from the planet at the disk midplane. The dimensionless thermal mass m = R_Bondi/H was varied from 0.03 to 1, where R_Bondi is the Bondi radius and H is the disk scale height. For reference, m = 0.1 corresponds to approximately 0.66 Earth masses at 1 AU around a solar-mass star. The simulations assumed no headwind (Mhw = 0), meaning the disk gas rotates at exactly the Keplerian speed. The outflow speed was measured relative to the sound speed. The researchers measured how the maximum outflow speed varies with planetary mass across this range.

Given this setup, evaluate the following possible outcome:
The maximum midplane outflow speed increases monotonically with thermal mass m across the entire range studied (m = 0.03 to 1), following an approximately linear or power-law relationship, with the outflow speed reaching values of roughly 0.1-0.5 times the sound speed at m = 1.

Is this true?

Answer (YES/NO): NO